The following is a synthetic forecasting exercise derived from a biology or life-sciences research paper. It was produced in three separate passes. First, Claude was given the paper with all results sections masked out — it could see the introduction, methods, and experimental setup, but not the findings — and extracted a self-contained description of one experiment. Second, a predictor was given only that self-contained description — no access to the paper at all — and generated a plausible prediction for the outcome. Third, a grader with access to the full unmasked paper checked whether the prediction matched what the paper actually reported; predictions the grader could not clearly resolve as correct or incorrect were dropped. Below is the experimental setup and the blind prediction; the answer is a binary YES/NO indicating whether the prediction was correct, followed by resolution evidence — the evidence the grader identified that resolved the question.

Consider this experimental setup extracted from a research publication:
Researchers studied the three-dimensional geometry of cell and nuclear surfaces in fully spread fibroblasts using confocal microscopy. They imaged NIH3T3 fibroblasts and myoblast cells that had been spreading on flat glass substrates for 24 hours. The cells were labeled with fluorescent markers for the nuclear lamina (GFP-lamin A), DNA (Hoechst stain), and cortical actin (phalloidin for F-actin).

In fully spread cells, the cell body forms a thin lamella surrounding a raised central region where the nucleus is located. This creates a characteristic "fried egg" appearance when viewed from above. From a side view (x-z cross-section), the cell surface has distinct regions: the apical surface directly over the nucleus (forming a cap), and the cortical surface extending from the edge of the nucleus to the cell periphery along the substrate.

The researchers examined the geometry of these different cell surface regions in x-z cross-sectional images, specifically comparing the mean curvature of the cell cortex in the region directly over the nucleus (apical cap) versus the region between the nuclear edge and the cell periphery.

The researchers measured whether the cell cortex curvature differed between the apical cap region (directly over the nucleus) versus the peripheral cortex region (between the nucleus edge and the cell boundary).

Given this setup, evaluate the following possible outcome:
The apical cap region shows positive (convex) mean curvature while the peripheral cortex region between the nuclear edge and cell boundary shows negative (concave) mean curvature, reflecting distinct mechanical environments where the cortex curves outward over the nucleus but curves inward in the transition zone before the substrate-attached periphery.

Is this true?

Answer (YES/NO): NO